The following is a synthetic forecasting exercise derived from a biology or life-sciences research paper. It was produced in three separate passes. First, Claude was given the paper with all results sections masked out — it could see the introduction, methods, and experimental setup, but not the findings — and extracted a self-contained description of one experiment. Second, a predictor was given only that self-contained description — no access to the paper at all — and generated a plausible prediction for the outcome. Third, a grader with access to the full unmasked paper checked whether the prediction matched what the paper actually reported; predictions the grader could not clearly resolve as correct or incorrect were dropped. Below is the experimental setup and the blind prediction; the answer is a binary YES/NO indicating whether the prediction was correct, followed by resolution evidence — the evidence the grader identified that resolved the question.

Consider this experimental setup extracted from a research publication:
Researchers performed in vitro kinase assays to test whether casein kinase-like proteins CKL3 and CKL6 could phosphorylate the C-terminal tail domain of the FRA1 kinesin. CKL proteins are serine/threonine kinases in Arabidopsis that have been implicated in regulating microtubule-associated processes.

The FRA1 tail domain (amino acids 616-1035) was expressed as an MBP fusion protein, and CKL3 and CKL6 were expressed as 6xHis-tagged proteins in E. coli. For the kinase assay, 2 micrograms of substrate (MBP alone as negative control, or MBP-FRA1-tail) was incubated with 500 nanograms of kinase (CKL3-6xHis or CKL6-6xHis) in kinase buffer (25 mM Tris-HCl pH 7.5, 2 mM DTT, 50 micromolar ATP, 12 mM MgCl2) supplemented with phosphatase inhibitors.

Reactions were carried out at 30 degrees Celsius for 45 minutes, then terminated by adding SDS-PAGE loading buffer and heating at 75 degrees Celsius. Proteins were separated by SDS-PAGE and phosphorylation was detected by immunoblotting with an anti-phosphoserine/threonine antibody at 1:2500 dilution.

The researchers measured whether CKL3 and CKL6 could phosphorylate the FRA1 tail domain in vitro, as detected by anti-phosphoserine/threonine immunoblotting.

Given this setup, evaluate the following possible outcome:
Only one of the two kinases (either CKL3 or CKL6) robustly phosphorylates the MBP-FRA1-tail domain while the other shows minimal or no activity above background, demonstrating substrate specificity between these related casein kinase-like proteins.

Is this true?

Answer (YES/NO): YES